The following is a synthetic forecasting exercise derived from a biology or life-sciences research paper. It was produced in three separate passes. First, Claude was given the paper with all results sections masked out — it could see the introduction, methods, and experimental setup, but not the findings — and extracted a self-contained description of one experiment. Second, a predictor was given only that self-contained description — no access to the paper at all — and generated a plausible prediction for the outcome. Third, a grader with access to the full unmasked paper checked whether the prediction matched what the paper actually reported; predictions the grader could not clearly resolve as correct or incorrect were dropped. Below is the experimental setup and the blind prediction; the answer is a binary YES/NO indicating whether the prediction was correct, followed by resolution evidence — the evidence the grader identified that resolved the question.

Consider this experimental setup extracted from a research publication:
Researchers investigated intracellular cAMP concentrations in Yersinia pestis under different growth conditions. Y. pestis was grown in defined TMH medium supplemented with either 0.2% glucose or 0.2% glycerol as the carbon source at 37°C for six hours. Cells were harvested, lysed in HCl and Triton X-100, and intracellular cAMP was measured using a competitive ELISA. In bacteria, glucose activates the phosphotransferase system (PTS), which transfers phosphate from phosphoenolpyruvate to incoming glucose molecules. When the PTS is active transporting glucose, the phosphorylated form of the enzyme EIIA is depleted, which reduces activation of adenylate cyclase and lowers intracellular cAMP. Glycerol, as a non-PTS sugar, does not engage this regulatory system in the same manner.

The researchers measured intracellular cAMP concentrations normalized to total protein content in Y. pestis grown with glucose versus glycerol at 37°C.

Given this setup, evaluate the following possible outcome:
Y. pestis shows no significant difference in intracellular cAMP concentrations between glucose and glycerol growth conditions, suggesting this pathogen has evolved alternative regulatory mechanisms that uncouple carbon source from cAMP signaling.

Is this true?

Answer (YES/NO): NO